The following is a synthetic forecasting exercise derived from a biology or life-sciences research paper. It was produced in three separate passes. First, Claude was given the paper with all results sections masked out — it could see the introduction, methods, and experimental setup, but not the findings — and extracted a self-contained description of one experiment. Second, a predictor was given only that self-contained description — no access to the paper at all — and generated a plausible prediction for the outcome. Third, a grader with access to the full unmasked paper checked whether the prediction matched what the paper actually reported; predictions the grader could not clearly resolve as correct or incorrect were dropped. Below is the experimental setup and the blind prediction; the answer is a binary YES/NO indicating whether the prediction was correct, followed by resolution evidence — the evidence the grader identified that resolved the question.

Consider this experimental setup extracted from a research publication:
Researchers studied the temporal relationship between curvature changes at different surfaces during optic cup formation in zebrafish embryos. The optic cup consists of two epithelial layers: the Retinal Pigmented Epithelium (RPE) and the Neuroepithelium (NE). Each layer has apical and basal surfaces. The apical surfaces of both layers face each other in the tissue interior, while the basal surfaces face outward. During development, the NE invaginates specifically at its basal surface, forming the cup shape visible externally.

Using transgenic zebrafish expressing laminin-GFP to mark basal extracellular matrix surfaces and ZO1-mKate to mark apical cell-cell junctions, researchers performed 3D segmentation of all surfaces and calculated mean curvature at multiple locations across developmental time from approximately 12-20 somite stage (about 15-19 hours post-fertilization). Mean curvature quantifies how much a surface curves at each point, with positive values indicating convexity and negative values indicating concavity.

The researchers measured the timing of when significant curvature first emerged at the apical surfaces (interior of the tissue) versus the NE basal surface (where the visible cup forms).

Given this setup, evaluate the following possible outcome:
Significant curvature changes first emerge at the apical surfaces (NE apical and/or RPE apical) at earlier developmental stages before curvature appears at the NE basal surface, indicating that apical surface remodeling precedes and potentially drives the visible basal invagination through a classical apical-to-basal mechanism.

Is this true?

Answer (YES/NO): NO